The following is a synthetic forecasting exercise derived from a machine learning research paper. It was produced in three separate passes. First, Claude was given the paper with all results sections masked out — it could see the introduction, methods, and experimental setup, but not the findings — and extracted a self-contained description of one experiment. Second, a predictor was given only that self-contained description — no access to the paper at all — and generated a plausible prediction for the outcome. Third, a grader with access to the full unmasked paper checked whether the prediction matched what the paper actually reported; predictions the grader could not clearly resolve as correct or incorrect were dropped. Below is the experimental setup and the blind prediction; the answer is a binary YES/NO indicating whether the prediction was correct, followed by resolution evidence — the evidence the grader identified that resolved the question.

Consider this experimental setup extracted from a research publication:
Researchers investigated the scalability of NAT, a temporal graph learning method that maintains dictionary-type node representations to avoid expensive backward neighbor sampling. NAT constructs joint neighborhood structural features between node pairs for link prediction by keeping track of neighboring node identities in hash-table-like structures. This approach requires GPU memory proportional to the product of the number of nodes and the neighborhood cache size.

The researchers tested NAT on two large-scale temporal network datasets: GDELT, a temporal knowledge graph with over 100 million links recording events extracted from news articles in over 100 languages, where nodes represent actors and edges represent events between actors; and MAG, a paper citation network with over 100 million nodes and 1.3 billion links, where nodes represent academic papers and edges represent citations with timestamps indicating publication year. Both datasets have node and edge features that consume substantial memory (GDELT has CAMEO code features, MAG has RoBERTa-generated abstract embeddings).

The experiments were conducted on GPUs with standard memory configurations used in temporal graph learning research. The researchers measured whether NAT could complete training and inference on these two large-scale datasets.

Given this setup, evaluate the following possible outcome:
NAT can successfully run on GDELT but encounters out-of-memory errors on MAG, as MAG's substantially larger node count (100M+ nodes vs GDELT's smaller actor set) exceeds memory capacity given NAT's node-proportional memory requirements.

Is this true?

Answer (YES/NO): NO